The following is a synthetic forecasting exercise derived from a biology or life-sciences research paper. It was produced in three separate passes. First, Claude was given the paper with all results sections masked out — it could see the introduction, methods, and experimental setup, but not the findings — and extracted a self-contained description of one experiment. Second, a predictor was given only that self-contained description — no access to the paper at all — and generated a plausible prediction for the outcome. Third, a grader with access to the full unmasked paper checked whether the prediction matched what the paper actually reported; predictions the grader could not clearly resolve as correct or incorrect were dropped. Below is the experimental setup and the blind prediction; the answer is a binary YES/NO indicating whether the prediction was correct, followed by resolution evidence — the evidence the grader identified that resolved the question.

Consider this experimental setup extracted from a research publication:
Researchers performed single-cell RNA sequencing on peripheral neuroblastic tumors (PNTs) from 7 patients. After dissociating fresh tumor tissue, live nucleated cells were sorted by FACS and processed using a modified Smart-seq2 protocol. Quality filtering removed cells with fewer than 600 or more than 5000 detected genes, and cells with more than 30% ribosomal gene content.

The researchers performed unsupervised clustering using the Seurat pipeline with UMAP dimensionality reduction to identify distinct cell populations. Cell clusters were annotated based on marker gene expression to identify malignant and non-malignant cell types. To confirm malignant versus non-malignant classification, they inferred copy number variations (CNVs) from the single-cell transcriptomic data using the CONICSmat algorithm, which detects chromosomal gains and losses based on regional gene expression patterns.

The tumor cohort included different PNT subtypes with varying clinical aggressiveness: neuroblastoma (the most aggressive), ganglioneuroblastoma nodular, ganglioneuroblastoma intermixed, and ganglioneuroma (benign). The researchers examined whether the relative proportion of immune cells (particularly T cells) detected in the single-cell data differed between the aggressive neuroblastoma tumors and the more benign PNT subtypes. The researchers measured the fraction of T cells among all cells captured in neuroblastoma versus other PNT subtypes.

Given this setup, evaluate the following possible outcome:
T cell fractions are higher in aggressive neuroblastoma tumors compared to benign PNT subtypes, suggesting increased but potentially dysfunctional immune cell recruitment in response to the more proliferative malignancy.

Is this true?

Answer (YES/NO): NO